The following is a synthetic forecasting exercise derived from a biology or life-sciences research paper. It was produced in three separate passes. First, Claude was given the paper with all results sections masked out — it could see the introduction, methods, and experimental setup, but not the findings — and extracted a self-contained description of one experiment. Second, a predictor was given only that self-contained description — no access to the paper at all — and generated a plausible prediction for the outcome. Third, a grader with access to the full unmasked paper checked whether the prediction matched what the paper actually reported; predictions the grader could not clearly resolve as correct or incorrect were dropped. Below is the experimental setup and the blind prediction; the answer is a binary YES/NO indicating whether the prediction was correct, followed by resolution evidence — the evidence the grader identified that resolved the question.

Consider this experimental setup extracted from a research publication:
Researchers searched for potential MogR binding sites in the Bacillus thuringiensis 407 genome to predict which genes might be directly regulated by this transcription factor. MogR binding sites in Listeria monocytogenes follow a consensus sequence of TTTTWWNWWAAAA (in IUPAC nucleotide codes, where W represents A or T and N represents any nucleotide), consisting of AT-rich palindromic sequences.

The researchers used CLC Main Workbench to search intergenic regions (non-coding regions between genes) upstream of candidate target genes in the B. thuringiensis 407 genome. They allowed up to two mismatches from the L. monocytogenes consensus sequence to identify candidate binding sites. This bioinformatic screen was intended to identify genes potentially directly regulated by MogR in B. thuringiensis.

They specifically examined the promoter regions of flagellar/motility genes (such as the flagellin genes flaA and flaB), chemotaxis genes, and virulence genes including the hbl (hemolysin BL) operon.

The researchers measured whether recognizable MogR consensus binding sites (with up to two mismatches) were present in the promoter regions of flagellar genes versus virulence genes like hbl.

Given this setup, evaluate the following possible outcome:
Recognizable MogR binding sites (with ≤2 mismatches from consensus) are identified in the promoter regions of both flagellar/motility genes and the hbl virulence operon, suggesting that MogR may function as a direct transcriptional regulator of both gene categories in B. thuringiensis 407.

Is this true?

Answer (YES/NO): YES